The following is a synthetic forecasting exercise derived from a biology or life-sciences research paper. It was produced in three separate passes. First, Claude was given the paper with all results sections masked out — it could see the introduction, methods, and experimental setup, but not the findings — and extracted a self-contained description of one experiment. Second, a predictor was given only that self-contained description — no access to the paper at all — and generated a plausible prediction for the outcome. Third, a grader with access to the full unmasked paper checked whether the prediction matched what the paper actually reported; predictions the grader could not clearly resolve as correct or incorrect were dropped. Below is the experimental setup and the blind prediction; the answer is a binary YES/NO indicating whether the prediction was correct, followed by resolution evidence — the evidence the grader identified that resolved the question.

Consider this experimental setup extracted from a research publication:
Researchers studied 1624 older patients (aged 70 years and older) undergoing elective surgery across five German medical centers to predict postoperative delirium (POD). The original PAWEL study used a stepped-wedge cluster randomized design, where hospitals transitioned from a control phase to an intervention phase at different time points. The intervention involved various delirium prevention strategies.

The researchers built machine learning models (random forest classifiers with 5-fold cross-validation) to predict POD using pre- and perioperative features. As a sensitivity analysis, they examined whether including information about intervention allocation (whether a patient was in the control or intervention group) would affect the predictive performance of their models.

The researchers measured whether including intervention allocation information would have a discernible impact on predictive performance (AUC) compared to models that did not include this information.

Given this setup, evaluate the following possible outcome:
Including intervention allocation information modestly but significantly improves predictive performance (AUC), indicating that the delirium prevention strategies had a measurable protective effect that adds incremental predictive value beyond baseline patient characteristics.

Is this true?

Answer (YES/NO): NO